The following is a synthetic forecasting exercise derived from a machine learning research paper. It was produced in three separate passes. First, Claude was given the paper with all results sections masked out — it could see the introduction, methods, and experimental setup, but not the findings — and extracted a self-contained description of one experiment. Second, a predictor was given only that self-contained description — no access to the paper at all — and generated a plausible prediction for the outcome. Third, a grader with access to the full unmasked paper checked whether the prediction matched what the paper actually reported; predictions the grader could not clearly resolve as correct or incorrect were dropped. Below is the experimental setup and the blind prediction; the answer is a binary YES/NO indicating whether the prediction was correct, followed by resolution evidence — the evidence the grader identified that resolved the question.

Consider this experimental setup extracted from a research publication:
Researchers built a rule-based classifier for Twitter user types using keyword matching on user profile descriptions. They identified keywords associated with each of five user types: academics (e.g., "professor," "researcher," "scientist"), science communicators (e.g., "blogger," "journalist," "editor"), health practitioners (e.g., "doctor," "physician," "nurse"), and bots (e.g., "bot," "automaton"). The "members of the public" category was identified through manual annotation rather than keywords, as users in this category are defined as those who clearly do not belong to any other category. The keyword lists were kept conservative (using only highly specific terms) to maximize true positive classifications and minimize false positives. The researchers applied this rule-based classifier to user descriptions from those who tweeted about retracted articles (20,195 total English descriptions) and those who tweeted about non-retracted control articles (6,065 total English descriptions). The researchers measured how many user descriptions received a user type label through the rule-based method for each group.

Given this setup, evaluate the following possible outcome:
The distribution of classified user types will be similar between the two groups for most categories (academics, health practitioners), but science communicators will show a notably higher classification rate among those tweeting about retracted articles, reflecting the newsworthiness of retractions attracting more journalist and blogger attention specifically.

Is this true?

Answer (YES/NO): NO